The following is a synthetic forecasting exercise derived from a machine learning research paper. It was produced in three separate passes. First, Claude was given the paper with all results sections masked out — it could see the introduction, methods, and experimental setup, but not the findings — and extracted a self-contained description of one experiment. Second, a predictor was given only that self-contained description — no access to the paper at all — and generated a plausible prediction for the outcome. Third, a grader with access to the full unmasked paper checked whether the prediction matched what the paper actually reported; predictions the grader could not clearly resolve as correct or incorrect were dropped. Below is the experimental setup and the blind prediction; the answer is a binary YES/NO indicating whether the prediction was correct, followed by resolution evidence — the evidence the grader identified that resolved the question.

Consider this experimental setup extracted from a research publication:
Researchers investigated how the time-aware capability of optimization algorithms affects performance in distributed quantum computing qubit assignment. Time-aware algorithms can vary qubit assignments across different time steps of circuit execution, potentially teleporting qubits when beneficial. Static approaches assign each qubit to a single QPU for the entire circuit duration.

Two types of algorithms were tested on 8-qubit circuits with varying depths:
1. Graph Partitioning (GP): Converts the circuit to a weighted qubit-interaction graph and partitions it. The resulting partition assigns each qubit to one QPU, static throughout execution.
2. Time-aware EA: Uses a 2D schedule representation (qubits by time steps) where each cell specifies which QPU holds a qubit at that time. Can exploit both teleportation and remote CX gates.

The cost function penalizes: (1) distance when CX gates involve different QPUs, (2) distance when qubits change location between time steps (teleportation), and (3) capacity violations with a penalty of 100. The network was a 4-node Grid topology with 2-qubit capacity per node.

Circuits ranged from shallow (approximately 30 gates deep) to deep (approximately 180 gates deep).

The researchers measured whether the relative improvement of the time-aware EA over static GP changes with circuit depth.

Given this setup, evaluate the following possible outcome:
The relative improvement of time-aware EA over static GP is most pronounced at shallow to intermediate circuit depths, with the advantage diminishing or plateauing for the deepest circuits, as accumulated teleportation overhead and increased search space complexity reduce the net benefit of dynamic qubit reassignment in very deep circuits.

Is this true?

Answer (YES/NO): NO